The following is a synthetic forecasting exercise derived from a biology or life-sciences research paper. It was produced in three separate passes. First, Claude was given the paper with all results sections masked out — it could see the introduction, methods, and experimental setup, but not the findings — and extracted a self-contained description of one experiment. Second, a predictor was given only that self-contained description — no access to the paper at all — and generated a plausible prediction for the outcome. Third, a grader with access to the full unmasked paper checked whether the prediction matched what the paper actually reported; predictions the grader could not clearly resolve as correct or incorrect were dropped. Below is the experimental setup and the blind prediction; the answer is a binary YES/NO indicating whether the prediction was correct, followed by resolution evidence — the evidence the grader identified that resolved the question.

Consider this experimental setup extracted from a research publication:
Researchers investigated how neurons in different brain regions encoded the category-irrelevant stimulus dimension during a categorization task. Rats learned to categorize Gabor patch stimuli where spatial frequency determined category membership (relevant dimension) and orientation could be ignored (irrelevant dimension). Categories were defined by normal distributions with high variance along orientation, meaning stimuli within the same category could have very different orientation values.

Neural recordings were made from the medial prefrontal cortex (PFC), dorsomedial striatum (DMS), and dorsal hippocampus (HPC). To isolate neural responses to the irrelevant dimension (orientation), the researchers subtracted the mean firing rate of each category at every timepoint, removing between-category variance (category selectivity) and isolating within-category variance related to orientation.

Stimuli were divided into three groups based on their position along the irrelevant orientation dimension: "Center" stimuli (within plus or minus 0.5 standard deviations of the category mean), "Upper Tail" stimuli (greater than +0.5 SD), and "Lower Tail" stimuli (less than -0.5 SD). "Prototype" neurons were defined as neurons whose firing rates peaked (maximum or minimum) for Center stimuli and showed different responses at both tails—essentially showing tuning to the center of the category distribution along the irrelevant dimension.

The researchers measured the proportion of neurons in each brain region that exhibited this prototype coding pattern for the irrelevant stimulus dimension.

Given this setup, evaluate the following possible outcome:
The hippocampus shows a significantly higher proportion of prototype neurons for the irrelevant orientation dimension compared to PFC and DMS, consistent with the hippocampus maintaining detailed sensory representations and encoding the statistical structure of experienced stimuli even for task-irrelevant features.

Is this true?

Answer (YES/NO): NO